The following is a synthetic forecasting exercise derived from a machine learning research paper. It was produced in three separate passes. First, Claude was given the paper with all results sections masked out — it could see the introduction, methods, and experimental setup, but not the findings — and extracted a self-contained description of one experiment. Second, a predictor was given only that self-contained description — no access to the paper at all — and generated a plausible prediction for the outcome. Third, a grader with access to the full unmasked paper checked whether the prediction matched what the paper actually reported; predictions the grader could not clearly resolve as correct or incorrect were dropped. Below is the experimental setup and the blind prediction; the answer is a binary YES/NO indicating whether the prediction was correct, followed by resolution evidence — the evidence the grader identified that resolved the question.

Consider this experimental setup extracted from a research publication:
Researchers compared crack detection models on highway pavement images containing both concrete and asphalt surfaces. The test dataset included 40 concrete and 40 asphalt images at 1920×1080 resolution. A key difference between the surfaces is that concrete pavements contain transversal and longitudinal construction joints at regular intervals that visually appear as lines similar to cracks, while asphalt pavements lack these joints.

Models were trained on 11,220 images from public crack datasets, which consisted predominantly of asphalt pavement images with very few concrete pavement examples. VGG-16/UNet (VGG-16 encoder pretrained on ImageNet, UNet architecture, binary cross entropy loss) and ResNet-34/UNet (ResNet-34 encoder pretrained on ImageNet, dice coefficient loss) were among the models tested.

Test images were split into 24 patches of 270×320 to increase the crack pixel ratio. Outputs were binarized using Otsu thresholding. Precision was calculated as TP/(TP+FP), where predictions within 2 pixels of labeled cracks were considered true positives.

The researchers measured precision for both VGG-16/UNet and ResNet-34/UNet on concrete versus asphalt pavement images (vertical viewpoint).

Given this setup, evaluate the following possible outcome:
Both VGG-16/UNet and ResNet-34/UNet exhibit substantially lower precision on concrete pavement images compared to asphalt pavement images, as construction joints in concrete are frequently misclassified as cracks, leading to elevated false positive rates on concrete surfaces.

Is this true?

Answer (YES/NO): YES